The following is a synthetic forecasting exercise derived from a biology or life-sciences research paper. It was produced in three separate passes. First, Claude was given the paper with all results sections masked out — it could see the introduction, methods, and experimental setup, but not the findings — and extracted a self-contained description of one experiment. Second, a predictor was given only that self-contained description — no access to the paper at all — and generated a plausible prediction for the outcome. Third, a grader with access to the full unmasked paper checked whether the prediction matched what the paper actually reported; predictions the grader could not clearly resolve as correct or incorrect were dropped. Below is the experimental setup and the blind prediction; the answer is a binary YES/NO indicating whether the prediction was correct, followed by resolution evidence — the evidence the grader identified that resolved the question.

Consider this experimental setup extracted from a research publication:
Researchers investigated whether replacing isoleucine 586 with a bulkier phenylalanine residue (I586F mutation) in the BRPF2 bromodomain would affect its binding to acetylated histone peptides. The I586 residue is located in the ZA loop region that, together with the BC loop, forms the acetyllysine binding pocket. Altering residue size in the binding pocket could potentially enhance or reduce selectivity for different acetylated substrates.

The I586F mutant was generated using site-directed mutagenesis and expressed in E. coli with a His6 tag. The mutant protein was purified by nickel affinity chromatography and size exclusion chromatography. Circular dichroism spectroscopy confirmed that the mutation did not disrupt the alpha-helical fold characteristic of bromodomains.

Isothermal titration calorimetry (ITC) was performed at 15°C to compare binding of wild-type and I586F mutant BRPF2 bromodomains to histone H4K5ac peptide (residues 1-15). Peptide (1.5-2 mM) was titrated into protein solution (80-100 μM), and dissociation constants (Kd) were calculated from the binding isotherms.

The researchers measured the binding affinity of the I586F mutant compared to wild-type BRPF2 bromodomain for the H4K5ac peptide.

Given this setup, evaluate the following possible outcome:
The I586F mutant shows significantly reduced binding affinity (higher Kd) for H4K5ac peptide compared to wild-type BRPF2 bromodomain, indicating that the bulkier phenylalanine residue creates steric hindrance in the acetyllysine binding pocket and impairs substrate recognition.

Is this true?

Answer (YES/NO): NO